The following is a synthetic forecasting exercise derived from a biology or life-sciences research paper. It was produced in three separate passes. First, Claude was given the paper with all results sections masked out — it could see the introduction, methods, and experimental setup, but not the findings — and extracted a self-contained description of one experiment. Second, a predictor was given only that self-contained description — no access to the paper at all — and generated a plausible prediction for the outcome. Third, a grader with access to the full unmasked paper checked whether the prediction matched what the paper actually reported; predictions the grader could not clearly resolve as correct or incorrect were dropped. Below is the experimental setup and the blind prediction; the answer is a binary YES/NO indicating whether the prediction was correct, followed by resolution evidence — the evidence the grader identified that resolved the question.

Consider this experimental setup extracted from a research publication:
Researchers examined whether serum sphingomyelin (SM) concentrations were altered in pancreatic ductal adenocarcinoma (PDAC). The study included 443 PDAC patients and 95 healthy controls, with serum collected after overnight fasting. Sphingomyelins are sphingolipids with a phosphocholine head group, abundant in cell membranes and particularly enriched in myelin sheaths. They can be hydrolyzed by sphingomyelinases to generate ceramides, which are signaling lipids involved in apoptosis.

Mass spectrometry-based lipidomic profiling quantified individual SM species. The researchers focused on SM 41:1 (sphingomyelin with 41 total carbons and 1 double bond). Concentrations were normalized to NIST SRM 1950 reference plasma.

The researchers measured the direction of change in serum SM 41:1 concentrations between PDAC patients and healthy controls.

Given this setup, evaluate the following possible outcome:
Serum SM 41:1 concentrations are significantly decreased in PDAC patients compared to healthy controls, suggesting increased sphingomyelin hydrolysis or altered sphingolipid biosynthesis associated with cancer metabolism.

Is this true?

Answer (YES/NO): YES